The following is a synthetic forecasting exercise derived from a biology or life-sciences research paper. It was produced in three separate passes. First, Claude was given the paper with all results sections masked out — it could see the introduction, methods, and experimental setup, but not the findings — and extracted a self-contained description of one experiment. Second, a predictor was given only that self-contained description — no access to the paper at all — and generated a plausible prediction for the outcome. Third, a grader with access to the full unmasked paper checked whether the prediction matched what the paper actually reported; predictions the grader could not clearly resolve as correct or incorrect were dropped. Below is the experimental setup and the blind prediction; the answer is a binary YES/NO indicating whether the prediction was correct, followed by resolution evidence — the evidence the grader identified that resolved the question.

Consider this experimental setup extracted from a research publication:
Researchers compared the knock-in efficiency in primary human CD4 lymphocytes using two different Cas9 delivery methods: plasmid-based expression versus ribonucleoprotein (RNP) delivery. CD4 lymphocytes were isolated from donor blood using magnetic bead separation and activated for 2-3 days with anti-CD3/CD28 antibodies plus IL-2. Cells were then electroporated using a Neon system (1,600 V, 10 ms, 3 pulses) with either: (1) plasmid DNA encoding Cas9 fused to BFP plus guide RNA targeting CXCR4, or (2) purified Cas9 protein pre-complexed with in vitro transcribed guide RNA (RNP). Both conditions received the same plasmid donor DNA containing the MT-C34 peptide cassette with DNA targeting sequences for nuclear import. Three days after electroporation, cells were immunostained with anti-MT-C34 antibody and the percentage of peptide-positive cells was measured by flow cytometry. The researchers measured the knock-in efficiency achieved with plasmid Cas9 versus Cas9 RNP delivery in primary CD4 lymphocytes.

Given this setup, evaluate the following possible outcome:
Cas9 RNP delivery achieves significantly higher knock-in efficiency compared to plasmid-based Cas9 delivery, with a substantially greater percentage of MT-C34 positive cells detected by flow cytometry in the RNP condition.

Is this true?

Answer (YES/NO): NO